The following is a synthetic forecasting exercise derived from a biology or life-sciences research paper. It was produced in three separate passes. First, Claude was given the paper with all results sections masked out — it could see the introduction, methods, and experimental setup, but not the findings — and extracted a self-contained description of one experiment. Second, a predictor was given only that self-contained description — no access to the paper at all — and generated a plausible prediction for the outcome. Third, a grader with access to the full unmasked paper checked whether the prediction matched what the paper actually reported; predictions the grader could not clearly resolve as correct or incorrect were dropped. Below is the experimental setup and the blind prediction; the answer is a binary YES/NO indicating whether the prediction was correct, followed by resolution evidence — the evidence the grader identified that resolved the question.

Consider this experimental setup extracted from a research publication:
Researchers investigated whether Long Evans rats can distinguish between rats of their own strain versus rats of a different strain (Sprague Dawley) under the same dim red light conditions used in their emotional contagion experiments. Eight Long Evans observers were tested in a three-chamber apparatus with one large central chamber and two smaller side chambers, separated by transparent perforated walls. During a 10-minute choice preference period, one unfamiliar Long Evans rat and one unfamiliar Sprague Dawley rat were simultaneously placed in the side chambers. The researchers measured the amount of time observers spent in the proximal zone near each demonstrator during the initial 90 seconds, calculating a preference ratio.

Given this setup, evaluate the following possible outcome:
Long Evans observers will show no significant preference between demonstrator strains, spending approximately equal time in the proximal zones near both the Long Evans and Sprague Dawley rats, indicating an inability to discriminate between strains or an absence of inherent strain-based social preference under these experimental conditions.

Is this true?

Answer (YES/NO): NO